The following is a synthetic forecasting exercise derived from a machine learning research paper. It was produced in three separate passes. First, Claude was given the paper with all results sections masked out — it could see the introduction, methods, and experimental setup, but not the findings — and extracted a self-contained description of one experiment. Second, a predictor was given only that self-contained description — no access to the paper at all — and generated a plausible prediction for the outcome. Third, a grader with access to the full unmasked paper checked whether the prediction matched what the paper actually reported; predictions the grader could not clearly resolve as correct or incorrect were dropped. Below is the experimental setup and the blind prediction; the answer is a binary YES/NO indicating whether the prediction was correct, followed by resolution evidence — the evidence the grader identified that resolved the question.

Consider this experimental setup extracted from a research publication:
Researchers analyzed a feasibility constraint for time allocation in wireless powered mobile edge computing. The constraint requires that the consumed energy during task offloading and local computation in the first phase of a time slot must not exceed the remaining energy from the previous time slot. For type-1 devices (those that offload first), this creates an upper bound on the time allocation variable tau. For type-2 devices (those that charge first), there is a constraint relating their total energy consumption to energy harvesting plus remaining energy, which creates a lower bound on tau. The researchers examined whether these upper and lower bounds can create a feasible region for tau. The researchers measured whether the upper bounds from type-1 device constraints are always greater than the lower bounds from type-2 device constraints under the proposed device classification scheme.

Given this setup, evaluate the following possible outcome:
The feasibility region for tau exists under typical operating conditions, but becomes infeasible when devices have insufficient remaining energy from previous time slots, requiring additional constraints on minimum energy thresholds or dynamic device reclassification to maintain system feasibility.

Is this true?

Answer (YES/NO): NO